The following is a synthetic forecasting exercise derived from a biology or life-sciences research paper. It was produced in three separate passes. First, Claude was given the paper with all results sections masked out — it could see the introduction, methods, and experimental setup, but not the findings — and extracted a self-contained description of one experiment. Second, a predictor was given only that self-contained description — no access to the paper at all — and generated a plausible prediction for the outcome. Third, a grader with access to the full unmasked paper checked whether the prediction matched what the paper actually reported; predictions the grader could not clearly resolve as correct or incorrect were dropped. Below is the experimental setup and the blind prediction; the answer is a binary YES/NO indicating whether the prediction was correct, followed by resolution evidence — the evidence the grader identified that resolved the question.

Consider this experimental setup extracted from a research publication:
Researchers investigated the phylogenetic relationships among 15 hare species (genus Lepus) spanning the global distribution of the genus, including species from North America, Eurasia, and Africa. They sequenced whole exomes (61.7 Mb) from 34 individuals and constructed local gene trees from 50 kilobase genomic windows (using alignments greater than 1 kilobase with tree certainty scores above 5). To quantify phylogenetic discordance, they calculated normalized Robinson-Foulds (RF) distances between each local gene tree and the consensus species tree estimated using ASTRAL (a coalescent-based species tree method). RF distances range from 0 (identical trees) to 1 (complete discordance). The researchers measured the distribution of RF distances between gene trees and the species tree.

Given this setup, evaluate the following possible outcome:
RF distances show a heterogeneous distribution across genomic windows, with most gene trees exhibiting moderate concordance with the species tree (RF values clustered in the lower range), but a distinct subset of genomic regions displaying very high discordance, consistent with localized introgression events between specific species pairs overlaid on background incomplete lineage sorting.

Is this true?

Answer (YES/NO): NO